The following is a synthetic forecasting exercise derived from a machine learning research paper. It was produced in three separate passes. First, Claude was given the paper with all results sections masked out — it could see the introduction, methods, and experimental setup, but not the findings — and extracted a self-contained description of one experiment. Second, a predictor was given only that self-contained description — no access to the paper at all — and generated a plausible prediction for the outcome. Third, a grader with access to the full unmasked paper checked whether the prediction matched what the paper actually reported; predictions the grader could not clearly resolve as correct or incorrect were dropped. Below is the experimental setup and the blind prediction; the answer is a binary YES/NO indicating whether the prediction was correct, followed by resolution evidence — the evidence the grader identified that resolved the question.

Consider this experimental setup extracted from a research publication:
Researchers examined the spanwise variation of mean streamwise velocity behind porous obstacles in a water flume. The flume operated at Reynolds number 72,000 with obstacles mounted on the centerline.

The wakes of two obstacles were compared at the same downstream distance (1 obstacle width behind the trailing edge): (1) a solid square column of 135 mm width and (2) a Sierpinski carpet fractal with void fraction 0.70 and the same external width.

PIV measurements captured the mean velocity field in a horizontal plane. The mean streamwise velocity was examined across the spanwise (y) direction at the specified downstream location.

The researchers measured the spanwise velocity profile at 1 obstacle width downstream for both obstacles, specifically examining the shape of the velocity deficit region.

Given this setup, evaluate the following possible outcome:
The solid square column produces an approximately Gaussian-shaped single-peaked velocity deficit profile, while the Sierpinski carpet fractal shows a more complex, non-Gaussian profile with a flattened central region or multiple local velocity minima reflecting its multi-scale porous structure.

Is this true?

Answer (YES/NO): YES